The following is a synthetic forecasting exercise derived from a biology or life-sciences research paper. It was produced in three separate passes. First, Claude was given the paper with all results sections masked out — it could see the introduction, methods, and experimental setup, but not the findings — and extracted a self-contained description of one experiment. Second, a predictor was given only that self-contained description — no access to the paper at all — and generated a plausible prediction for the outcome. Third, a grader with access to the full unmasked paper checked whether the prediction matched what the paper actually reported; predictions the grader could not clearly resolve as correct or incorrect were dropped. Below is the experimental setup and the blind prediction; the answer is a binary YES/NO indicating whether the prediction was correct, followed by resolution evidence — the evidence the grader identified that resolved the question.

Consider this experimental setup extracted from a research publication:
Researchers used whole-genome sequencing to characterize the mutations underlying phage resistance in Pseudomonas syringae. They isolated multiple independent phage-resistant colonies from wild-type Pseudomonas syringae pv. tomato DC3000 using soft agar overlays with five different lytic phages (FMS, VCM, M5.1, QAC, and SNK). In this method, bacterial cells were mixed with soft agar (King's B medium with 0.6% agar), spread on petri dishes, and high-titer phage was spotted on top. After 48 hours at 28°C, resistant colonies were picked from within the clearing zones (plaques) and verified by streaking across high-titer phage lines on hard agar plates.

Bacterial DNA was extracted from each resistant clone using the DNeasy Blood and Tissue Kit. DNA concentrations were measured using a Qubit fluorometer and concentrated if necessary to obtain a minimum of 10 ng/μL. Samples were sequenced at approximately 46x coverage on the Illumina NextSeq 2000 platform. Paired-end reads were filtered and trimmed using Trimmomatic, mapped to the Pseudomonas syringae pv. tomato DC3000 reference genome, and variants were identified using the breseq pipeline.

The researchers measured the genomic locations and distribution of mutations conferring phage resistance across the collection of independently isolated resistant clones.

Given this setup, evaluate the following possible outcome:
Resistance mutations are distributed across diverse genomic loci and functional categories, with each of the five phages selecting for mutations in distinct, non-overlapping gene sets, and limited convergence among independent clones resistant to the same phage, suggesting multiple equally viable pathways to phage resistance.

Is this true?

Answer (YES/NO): NO